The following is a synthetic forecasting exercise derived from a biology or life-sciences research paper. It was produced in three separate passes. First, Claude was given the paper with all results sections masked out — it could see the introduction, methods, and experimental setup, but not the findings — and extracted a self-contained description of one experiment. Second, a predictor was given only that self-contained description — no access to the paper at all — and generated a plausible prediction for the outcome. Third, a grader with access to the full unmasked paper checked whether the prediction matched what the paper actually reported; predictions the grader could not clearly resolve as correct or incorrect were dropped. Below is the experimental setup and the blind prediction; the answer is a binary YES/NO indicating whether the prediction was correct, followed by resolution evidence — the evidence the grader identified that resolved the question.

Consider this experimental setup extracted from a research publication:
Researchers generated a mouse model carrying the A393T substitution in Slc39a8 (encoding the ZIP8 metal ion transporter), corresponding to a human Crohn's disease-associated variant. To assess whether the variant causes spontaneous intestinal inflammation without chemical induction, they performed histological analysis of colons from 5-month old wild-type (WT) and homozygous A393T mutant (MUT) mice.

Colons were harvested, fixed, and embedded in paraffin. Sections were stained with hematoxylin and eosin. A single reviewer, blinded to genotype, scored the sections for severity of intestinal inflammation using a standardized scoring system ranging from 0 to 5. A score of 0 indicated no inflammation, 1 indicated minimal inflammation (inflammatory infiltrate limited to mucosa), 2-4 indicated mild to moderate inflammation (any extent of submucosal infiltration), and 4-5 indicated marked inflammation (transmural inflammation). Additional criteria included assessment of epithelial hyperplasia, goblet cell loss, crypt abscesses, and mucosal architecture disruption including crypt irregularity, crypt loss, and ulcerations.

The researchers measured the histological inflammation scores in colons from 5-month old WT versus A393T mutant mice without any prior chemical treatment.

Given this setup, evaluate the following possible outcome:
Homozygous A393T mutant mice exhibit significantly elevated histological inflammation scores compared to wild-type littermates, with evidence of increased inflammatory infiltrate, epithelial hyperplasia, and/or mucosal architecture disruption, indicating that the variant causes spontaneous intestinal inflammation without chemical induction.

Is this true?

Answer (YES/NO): NO